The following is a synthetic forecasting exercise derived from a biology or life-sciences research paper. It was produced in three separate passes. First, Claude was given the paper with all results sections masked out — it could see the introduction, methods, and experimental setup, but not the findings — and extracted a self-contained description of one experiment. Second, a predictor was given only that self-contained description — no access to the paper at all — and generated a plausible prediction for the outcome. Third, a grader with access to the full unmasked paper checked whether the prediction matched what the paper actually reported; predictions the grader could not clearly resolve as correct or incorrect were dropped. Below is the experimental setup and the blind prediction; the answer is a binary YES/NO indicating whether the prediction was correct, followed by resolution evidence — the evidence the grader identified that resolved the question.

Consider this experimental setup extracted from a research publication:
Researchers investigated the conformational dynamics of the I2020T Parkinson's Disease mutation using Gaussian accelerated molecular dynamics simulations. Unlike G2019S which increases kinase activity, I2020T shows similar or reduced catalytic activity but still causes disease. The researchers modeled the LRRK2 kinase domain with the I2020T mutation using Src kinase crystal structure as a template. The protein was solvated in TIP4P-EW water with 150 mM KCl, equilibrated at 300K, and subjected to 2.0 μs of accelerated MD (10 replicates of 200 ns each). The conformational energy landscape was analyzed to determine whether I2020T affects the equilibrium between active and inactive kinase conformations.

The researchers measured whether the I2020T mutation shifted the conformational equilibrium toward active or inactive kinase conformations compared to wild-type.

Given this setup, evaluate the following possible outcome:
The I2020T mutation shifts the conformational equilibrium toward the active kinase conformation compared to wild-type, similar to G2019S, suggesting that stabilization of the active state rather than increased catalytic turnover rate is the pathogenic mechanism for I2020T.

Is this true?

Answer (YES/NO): YES